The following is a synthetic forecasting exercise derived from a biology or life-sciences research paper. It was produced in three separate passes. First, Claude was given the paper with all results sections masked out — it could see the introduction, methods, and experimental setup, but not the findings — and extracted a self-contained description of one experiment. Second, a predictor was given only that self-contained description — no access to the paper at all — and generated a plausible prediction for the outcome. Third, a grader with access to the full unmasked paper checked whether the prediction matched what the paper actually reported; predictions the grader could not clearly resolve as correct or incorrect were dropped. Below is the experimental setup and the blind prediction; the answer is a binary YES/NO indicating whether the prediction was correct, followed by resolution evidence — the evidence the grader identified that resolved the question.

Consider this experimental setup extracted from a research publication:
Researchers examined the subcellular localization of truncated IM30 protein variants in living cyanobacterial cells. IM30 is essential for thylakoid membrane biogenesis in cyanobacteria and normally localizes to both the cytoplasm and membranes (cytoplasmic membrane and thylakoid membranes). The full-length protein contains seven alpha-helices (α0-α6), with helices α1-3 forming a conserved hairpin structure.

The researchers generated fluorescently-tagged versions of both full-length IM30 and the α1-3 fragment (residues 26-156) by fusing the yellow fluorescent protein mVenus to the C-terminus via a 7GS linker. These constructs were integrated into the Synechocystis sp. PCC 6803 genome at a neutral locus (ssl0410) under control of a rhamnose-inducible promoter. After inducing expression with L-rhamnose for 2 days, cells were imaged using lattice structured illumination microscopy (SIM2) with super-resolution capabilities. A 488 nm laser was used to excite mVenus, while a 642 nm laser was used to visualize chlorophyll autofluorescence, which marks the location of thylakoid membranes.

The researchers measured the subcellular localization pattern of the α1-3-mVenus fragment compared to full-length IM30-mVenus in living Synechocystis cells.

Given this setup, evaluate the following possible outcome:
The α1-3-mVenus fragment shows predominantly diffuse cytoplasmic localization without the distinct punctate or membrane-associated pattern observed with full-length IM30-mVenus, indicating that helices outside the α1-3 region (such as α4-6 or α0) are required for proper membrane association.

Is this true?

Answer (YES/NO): NO